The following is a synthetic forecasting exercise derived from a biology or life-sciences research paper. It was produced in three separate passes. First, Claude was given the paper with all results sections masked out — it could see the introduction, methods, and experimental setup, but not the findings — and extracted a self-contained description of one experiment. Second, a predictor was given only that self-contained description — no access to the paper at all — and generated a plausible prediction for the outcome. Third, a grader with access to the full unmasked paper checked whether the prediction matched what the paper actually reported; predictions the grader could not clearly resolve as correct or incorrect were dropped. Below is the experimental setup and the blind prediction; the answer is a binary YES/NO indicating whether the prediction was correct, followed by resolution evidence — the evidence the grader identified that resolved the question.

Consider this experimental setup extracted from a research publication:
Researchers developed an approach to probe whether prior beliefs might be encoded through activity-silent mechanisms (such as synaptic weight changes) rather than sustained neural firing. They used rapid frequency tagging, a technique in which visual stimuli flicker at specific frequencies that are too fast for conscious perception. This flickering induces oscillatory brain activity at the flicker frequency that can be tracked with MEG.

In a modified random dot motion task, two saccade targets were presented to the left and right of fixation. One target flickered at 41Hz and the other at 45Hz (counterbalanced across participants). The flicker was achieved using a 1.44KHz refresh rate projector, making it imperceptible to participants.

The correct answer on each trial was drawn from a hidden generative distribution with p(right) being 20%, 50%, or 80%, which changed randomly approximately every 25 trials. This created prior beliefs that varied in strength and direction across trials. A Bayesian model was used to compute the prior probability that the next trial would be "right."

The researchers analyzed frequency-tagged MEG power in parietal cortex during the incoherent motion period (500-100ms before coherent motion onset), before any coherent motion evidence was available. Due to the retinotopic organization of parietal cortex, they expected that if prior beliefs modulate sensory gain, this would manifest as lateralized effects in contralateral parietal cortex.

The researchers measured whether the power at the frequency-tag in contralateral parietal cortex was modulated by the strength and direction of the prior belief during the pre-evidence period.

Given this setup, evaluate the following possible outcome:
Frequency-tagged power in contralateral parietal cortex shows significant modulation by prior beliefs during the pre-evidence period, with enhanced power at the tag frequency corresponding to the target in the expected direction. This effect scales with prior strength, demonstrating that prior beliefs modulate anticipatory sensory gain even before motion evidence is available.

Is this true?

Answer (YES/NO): NO